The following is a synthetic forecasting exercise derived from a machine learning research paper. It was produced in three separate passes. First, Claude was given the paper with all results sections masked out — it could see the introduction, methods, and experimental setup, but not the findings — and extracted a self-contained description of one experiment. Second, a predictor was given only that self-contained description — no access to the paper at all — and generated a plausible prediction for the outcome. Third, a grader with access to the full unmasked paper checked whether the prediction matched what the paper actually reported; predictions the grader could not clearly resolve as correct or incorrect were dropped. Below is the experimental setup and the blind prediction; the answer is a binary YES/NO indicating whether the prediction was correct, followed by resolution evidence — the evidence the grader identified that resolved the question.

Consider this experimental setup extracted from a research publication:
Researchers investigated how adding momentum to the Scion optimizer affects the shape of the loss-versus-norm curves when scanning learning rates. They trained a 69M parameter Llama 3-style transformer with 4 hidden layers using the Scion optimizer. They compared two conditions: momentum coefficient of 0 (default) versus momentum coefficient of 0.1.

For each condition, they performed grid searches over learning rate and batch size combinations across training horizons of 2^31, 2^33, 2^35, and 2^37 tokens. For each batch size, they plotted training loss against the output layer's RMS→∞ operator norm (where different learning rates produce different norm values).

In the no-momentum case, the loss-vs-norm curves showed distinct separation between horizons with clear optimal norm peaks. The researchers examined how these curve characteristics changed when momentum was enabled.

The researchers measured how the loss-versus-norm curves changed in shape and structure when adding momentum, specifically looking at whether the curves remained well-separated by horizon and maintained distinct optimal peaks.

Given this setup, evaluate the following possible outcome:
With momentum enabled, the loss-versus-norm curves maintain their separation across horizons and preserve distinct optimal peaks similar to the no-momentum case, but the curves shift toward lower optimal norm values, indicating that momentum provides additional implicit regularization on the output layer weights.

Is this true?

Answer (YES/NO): NO